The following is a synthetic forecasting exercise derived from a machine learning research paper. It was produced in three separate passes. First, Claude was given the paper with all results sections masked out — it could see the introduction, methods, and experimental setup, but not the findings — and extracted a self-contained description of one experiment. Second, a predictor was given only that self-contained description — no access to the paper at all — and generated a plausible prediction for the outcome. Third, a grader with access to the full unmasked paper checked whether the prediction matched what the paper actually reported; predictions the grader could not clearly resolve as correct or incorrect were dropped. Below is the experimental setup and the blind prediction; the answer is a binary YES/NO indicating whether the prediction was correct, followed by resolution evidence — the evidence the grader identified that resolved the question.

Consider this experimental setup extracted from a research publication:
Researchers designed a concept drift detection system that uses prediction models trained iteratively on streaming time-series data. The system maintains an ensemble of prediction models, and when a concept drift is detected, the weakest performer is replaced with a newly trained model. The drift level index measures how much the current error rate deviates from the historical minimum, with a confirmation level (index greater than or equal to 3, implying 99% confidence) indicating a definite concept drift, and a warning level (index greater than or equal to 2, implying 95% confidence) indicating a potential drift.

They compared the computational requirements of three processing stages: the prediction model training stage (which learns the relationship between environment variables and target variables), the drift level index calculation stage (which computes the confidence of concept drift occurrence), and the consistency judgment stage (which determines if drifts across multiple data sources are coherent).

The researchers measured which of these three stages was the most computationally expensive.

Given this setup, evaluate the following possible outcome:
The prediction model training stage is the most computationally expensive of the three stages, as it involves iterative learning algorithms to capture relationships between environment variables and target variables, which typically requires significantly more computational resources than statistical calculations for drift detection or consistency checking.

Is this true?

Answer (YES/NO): YES